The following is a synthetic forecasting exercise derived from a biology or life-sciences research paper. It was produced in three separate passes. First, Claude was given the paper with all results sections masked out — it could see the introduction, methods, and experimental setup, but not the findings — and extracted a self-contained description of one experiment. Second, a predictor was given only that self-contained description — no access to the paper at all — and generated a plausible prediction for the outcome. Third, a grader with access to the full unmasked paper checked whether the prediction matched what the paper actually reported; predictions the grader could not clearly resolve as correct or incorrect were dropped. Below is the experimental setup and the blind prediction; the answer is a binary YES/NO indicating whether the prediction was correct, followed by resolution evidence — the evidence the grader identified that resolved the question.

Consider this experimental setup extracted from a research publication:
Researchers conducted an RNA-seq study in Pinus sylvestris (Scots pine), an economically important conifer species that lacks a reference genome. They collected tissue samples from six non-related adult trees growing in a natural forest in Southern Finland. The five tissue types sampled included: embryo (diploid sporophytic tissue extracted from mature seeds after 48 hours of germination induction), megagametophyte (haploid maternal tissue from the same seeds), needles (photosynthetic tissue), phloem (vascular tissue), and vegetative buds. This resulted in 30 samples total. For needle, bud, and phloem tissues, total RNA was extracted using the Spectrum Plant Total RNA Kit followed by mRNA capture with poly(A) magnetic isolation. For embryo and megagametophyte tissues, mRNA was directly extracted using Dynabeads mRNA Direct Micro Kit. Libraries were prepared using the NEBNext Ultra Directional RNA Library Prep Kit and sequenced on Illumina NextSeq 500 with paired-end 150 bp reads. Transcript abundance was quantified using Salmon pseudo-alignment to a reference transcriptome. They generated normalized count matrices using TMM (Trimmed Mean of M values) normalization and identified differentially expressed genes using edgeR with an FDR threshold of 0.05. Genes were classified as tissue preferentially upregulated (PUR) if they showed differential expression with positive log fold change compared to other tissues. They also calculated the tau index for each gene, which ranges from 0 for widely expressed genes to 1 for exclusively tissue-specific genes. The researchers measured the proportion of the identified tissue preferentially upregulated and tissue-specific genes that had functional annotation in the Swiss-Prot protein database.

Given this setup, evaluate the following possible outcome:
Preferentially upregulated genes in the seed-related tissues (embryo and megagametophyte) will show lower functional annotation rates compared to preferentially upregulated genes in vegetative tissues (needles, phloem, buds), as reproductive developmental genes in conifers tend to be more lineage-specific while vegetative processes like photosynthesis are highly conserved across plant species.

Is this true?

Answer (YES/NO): NO